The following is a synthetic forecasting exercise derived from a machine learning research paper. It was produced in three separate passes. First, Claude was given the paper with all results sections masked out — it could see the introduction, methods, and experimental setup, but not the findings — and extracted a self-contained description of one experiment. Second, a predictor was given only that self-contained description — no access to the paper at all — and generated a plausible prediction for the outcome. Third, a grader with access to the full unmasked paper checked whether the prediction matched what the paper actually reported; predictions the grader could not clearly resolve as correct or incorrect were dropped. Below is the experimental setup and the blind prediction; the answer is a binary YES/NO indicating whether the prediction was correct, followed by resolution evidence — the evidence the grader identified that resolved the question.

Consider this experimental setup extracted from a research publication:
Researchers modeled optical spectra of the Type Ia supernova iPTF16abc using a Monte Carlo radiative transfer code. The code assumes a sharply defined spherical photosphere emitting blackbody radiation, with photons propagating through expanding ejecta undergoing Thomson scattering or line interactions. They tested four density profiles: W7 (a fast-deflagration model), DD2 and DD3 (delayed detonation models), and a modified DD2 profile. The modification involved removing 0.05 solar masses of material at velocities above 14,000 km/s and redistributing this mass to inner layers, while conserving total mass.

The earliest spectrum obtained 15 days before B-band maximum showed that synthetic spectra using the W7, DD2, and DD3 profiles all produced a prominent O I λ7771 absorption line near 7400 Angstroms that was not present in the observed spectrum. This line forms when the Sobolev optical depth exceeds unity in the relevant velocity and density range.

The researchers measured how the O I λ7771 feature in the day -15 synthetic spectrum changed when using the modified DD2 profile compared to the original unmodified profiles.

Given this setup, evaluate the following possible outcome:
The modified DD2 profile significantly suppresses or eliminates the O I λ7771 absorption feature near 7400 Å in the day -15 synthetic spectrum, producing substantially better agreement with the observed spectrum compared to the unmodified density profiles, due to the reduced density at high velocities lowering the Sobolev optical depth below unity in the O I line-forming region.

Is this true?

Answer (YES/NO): YES